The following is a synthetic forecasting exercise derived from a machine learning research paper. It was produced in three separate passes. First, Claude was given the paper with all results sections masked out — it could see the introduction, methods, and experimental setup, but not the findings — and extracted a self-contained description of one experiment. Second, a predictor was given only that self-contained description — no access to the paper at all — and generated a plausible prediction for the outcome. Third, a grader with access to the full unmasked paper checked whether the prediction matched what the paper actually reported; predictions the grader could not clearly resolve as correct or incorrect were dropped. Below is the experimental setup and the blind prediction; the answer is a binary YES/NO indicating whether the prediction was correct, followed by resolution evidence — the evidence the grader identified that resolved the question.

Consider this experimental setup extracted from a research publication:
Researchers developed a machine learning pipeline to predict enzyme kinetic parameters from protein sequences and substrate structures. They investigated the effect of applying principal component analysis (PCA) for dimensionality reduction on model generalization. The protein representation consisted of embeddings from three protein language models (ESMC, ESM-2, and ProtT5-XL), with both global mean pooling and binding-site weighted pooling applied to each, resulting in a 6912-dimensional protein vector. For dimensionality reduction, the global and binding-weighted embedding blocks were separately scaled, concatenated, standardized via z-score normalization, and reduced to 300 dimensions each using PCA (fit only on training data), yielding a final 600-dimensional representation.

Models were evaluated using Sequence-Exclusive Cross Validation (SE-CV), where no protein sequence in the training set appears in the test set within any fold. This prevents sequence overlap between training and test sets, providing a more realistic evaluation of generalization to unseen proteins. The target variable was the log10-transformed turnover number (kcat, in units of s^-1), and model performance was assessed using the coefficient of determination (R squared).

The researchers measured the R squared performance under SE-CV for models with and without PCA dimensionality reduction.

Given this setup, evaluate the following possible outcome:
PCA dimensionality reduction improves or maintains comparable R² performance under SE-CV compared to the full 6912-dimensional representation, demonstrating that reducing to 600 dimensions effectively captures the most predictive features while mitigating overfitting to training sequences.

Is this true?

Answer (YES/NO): YES